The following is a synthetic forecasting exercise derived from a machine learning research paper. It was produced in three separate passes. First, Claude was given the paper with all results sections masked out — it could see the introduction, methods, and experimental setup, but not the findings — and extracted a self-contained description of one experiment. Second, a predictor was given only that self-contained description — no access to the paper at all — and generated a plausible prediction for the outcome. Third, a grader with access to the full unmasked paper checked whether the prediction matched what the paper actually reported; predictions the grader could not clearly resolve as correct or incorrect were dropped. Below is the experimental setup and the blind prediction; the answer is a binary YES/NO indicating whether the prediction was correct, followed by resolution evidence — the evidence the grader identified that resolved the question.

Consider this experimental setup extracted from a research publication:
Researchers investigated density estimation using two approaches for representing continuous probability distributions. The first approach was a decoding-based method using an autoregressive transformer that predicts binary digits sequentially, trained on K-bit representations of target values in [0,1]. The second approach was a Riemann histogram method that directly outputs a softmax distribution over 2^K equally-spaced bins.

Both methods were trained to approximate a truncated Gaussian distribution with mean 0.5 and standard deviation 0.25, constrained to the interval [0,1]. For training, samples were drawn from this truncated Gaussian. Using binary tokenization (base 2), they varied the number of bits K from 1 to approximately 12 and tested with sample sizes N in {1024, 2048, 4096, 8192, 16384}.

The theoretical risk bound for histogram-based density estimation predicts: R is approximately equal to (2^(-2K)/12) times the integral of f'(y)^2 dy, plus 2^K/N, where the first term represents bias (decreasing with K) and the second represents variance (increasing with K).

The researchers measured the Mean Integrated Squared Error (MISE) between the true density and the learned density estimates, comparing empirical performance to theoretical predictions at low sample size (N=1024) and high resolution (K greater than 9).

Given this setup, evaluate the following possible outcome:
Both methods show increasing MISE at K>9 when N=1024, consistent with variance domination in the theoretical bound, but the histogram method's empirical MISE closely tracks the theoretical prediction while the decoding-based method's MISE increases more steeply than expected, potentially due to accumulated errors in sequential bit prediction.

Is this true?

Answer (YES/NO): NO